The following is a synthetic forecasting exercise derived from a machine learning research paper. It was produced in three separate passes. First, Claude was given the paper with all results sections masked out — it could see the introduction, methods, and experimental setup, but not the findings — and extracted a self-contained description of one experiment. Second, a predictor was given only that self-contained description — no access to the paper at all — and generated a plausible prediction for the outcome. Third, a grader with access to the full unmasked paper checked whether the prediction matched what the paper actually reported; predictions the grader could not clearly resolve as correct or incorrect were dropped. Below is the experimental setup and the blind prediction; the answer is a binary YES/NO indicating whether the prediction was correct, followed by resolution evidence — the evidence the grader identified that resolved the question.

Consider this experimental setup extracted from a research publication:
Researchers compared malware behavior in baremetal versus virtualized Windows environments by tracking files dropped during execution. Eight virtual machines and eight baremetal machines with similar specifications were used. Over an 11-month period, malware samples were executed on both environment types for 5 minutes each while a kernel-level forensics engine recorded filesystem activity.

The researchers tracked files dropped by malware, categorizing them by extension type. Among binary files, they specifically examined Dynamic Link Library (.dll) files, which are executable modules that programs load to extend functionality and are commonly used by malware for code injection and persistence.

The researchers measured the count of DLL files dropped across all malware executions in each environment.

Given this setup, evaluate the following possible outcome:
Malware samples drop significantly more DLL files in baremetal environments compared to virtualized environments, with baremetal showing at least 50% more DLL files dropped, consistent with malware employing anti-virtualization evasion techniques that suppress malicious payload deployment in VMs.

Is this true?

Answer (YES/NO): YES